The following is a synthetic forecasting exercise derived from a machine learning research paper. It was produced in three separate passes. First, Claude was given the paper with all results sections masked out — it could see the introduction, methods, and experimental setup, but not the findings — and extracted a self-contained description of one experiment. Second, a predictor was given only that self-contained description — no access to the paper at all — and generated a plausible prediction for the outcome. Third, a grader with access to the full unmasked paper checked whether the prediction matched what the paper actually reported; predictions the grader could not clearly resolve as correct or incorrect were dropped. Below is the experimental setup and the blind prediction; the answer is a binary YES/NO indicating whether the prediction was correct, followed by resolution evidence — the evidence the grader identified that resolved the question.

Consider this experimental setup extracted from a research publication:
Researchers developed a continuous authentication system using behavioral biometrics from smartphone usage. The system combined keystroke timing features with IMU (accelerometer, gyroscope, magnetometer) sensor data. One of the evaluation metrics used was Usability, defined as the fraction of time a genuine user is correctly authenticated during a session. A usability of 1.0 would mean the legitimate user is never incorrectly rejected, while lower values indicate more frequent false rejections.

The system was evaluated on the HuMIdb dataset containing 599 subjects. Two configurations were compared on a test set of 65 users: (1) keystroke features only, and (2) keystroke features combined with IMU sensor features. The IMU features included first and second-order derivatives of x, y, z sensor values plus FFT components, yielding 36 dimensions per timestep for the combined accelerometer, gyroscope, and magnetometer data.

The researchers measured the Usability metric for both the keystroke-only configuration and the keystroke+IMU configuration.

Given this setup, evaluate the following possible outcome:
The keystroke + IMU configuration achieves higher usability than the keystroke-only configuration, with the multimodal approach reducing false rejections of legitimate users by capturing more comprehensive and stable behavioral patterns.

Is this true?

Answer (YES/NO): YES